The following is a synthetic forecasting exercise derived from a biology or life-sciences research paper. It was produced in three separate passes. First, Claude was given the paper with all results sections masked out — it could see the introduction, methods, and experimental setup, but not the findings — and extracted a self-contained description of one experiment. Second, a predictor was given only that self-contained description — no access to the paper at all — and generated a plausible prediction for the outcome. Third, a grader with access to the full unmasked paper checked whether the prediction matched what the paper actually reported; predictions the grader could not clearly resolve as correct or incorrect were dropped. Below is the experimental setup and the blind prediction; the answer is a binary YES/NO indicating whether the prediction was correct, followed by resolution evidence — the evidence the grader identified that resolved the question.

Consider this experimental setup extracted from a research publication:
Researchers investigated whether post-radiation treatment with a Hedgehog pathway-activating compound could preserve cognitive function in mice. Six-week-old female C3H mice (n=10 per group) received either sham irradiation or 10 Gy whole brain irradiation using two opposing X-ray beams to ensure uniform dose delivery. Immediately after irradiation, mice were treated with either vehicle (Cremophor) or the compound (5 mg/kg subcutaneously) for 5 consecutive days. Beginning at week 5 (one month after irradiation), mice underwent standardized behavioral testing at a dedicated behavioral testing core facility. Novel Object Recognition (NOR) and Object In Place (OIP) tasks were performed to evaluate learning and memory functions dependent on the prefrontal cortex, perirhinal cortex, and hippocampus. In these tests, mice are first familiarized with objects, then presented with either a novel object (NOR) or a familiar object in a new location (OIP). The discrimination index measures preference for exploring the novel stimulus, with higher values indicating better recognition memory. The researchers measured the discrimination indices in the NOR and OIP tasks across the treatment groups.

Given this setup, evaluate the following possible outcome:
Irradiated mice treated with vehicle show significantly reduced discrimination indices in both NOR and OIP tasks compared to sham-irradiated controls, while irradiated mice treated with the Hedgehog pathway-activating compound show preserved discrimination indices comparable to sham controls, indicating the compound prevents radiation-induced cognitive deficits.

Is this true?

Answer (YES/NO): YES